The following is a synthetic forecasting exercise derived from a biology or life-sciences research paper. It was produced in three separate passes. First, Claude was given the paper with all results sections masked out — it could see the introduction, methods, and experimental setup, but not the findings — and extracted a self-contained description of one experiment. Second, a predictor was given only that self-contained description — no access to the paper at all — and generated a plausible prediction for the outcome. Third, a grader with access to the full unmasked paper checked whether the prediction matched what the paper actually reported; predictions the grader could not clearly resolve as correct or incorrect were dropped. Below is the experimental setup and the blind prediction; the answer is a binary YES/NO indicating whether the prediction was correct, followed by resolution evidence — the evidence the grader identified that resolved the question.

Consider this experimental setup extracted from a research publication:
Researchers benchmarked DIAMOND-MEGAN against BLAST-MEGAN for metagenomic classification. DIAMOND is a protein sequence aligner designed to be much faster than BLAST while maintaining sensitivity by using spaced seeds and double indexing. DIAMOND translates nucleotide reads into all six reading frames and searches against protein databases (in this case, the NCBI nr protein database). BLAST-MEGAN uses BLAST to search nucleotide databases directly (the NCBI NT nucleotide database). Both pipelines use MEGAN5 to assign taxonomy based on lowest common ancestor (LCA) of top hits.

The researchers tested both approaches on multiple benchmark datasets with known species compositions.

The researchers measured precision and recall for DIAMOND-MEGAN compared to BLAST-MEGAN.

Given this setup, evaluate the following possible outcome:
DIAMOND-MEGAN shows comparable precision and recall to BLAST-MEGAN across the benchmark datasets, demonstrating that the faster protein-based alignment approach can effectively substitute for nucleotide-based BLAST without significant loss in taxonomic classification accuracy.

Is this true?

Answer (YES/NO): NO